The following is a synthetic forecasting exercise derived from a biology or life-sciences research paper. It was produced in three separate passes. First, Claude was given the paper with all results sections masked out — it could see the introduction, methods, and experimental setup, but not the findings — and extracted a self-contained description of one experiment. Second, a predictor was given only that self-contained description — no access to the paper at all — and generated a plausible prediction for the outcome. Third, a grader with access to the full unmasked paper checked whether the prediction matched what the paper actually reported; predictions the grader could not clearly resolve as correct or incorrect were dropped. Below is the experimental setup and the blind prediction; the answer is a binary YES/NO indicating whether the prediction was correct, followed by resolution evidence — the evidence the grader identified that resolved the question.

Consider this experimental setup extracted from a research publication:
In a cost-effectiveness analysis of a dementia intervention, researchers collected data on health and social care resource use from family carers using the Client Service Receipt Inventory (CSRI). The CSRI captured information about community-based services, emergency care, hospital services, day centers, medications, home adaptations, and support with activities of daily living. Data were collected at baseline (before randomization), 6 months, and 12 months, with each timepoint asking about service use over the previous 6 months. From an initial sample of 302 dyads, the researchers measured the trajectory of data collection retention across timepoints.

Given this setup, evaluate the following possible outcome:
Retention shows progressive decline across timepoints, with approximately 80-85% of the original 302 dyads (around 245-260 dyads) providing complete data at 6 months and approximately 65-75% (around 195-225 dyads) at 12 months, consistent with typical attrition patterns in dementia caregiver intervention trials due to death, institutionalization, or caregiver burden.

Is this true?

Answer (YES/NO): NO